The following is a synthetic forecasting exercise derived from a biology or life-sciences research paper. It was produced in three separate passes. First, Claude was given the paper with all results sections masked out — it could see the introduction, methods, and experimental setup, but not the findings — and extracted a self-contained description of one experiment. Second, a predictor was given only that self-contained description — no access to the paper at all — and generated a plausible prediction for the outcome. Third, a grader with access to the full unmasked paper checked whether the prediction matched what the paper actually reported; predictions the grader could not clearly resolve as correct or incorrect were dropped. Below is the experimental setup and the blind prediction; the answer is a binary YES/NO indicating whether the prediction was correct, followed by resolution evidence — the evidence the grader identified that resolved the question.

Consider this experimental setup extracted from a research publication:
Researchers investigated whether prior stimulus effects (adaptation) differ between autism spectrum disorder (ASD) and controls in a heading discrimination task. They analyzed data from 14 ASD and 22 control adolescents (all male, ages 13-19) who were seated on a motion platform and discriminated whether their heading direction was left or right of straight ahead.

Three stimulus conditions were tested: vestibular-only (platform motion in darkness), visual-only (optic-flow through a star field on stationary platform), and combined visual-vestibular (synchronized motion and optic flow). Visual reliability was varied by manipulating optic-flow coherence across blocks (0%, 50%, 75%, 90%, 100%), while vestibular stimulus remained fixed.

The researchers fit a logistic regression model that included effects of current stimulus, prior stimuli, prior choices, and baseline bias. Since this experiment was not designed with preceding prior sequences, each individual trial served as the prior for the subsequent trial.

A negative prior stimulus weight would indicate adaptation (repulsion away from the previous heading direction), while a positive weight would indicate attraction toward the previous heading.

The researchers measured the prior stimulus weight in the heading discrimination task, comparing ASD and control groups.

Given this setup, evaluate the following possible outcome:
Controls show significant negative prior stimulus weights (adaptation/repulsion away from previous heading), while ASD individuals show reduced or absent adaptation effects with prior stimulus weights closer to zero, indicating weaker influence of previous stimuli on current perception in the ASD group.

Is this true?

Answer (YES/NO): NO